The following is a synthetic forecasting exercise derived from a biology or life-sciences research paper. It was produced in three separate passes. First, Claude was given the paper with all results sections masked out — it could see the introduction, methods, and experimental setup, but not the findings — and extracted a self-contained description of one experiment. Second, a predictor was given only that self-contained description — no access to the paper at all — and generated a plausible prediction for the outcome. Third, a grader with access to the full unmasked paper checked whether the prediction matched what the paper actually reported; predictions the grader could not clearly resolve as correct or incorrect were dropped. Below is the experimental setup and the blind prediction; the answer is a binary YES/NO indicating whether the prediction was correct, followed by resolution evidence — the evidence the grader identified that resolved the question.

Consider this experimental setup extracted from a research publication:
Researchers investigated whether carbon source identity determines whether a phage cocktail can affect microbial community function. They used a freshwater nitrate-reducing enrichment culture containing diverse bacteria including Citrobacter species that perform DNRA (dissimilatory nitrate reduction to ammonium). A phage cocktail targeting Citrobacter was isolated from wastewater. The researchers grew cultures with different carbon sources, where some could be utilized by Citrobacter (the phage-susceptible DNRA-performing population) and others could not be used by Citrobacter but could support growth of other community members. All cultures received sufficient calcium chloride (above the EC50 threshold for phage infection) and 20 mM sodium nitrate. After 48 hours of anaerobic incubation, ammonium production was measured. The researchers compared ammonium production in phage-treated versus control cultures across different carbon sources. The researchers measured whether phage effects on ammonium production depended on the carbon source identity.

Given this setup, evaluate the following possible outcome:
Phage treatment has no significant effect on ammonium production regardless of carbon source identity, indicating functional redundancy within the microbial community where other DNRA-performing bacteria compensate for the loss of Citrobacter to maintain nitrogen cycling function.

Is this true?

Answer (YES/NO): NO